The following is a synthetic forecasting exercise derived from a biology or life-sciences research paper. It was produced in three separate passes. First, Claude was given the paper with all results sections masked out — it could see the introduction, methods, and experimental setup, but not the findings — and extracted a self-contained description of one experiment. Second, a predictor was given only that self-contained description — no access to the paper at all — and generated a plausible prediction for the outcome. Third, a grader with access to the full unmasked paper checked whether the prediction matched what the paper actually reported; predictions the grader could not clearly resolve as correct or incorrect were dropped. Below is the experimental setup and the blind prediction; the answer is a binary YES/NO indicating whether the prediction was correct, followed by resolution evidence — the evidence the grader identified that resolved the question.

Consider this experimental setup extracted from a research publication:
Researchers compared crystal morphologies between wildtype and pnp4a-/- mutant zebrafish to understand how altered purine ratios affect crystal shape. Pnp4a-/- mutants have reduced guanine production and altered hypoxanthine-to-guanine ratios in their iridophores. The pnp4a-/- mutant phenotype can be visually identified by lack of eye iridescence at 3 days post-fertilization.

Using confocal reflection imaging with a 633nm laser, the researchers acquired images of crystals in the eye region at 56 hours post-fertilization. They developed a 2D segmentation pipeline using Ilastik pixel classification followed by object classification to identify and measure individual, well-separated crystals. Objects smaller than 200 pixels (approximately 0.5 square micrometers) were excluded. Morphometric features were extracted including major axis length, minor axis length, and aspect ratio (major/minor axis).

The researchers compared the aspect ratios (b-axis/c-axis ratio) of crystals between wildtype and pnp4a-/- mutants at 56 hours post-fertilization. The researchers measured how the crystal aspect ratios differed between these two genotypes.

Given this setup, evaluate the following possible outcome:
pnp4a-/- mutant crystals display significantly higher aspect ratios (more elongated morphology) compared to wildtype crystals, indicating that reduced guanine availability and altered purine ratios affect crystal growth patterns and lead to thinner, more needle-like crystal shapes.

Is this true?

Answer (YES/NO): NO